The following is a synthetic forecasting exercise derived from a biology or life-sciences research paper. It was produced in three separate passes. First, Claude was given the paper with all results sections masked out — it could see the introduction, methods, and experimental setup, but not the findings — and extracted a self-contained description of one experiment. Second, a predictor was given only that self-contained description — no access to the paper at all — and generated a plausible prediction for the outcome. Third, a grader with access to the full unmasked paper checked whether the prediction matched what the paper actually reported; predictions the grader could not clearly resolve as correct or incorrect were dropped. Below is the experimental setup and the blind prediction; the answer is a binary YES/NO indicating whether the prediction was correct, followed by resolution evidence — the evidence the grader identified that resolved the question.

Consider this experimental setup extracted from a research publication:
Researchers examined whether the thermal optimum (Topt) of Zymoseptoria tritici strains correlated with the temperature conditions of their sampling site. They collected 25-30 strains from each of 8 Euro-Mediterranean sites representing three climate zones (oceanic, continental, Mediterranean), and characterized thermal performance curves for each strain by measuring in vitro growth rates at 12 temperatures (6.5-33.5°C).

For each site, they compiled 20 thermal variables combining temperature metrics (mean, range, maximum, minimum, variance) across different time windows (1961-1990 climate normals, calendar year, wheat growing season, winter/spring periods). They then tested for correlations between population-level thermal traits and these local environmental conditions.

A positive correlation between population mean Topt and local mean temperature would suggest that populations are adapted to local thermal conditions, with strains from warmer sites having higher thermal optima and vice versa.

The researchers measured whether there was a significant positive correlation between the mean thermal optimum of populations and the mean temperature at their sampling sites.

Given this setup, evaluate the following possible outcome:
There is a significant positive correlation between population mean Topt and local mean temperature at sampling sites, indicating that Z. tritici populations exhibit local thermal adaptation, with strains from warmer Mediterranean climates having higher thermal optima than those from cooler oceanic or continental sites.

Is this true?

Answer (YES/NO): YES